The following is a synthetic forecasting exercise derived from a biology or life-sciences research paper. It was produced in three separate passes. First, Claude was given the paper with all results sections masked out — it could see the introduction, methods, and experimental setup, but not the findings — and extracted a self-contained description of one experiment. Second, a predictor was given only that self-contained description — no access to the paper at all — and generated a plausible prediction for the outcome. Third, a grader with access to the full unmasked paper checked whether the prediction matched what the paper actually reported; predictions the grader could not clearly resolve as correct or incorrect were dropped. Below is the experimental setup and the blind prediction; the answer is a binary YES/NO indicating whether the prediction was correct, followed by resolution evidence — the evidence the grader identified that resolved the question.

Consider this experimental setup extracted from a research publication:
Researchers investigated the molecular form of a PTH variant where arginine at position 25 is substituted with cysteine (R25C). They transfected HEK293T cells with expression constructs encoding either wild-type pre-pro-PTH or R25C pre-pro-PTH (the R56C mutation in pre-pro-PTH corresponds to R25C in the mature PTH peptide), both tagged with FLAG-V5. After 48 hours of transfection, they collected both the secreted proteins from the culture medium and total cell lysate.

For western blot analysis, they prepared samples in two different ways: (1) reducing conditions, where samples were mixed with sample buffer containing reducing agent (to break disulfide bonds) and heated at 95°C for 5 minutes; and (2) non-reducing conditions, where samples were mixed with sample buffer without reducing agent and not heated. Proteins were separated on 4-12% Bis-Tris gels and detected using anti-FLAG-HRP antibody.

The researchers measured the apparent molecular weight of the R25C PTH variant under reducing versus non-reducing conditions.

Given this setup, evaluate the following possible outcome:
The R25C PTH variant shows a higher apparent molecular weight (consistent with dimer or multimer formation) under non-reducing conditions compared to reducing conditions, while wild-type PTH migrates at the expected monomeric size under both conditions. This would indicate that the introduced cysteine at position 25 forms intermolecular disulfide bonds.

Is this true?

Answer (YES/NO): YES